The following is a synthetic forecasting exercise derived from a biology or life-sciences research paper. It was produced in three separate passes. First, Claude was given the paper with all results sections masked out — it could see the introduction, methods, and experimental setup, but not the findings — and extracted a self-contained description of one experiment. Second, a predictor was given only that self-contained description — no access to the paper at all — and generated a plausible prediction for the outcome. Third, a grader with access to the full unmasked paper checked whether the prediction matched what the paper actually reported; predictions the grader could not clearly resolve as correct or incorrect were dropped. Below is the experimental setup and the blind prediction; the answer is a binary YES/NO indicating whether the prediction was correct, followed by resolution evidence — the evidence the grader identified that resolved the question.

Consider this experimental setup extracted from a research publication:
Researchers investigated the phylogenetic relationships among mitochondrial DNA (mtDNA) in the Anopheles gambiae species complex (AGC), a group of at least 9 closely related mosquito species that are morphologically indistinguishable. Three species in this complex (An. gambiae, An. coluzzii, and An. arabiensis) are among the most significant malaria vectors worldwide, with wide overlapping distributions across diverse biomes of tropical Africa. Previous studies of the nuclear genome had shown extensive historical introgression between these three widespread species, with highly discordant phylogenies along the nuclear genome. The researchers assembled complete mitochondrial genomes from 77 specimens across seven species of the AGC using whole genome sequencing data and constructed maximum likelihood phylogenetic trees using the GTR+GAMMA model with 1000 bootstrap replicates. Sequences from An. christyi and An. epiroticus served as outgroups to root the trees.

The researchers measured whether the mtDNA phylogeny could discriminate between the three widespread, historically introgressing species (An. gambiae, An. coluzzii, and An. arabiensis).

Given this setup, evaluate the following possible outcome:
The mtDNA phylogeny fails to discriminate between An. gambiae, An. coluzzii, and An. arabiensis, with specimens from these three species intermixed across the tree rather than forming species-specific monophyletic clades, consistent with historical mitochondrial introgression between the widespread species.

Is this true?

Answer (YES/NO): YES